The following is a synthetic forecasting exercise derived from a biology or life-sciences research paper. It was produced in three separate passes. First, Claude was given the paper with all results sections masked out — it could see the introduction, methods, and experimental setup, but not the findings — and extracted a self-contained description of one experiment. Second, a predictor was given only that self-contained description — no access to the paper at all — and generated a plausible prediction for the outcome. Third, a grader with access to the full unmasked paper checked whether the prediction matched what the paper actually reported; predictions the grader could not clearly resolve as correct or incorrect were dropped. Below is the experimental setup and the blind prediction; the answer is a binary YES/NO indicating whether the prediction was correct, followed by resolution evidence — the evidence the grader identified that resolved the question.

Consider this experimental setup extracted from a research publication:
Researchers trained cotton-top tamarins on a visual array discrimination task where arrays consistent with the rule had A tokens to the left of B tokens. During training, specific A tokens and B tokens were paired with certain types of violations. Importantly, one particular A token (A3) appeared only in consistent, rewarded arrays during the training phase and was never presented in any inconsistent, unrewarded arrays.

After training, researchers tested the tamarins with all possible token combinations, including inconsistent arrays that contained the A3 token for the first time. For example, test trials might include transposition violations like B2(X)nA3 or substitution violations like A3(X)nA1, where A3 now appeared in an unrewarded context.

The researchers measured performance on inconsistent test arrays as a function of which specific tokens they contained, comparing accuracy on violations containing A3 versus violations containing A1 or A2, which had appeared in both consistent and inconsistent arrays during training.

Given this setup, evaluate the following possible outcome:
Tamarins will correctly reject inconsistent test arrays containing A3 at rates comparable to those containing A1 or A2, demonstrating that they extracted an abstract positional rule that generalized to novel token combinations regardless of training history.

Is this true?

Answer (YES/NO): NO